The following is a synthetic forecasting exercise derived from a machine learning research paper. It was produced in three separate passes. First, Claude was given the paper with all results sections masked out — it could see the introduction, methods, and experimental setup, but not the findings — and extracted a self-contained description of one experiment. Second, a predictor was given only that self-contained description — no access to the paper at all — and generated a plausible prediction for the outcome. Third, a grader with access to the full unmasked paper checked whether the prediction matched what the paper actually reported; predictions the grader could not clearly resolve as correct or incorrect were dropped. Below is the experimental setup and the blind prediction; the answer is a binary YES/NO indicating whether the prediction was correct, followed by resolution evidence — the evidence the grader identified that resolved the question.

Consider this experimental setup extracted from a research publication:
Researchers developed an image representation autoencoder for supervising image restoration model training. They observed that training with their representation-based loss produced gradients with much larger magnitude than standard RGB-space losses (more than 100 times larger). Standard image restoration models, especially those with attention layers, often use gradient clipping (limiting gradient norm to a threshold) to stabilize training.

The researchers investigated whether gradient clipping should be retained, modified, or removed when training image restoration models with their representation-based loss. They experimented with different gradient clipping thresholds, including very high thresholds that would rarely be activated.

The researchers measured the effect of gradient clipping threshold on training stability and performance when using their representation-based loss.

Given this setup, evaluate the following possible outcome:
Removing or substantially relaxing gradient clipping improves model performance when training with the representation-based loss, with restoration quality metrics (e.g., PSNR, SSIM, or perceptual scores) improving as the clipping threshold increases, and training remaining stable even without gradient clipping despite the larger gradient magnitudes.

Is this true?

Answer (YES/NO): YES